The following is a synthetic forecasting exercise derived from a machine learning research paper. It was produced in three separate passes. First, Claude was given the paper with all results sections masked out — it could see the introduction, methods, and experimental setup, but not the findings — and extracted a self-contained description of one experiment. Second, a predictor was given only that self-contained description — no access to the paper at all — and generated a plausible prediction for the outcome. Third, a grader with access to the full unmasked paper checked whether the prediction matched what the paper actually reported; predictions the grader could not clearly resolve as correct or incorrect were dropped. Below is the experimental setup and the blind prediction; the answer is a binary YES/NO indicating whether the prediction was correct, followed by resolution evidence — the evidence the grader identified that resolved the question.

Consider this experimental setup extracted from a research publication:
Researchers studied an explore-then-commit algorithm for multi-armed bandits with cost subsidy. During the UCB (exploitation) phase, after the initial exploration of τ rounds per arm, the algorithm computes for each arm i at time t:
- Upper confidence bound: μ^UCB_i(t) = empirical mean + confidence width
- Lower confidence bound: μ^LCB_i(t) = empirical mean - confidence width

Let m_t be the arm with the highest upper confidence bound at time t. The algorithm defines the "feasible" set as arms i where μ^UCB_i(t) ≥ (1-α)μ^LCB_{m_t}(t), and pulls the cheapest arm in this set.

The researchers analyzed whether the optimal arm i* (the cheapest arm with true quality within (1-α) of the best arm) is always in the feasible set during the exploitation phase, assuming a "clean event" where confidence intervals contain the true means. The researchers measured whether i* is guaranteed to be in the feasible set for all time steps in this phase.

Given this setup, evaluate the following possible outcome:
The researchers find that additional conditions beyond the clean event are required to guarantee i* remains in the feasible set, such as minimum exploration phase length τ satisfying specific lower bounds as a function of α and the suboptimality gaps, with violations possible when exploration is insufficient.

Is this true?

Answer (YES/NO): NO